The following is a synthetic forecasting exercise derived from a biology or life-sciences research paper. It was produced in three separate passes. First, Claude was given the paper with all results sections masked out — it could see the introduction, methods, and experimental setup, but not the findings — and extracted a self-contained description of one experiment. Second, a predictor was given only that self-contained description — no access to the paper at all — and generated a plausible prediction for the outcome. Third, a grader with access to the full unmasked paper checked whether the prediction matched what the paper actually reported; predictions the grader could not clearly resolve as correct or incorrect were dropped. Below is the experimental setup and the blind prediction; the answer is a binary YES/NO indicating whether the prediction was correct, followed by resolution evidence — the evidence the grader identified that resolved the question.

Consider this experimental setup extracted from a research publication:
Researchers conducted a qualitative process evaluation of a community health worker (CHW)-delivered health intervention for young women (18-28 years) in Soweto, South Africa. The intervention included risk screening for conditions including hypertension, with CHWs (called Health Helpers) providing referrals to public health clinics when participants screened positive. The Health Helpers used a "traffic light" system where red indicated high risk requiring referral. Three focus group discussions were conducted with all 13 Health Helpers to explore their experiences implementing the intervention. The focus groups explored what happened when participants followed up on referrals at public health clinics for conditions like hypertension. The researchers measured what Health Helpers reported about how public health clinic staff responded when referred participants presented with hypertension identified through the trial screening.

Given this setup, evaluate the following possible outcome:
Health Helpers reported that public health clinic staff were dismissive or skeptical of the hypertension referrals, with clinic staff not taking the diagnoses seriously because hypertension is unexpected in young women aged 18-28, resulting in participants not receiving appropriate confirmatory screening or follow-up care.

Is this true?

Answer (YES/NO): NO